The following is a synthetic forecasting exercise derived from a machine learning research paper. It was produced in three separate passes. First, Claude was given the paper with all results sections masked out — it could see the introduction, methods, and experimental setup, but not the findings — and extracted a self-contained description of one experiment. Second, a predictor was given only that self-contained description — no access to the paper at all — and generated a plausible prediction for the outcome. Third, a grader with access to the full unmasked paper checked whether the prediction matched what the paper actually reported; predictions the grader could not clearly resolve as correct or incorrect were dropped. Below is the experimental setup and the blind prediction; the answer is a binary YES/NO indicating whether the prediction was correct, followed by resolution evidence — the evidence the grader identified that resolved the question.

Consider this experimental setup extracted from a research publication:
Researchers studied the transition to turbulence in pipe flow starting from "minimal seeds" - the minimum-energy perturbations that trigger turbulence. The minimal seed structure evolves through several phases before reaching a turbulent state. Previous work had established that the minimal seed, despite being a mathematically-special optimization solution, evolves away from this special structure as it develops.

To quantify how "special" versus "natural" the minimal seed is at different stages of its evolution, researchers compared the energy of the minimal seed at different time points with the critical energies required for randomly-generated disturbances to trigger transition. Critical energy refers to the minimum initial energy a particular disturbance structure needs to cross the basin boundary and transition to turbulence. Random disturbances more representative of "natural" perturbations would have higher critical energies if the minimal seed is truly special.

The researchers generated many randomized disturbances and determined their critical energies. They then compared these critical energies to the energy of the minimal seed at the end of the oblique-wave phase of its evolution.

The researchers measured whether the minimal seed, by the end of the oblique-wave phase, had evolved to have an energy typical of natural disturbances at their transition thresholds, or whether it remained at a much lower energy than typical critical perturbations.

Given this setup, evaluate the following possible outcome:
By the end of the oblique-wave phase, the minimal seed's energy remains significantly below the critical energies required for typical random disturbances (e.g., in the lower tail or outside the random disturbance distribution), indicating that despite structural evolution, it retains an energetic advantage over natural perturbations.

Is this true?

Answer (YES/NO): NO